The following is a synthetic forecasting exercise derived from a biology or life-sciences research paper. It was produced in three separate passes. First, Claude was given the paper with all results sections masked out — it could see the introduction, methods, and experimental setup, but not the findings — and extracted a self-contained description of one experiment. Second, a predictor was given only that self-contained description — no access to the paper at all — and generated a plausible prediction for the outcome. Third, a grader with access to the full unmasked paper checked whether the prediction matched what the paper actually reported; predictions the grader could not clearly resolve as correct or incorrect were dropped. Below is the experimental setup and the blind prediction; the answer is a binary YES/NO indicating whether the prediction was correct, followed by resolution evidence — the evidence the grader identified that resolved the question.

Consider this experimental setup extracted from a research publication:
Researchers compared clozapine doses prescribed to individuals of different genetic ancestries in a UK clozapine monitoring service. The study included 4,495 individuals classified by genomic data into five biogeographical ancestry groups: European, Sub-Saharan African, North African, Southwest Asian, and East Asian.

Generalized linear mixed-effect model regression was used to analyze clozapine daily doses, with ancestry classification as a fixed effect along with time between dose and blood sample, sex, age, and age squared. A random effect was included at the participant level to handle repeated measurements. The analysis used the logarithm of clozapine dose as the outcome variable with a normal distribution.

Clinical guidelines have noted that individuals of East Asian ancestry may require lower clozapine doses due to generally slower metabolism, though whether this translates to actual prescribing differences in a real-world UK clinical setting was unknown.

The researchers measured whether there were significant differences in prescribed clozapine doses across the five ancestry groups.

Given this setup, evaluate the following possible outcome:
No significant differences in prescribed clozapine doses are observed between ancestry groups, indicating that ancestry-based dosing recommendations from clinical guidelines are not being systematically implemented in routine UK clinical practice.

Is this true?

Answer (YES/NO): NO